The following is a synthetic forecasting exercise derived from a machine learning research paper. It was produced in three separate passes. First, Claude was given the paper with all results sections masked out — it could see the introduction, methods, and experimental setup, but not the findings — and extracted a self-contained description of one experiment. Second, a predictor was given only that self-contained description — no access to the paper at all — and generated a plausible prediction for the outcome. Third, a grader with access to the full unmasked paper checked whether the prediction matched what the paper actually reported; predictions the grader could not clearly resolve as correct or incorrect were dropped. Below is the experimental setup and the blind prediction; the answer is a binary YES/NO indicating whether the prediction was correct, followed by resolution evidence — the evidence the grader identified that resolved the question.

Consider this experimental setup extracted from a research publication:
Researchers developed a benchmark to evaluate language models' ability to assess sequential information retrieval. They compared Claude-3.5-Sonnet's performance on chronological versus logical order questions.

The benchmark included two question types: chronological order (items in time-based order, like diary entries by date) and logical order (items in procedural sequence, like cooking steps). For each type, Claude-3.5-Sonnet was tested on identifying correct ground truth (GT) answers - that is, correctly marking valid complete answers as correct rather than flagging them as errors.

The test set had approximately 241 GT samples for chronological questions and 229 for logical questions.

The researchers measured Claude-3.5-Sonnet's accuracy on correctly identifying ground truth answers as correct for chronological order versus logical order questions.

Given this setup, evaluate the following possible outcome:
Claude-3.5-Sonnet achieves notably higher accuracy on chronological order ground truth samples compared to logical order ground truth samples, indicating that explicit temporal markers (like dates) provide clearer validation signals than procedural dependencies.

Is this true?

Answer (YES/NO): NO